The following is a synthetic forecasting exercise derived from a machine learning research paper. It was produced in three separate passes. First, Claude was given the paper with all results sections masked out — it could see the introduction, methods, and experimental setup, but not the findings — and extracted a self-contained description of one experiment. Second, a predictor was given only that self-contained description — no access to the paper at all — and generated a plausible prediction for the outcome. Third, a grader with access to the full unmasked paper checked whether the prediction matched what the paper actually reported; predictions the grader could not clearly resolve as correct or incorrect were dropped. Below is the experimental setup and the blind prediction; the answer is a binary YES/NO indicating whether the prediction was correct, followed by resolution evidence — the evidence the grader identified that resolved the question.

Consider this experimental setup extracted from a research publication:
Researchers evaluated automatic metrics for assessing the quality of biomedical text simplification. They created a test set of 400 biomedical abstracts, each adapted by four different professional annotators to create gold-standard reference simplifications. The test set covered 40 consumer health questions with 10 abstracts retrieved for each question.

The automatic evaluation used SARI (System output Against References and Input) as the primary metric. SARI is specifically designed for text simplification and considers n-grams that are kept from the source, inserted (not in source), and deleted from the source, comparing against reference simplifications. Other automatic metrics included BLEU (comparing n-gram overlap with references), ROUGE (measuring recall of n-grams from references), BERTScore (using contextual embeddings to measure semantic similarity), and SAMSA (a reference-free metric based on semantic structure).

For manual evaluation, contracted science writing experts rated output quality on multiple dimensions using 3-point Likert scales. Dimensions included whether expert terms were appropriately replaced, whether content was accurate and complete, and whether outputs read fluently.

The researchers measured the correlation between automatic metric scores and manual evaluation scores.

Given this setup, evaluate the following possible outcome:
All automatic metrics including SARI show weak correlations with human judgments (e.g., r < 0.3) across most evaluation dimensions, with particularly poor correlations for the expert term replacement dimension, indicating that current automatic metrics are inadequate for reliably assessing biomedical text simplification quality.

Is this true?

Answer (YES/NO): NO